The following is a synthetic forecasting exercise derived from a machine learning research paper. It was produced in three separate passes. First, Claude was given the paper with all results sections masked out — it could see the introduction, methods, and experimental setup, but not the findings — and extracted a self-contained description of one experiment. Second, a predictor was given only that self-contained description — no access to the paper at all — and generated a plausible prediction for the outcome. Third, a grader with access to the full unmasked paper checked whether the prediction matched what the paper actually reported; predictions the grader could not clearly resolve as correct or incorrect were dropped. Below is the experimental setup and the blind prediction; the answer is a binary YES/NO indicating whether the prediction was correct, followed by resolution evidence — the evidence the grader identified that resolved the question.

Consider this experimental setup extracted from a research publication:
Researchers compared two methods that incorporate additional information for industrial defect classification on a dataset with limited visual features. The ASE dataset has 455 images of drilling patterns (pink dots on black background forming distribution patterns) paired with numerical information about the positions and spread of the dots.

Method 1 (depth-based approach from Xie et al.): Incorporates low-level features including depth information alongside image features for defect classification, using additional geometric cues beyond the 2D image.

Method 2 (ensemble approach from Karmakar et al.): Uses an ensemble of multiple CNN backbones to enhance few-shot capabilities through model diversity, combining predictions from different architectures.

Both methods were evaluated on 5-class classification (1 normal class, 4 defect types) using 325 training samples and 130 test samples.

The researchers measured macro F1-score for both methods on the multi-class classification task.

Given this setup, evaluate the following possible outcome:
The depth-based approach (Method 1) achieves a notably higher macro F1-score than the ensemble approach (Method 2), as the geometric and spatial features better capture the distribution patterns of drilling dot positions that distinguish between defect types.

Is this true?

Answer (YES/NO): NO